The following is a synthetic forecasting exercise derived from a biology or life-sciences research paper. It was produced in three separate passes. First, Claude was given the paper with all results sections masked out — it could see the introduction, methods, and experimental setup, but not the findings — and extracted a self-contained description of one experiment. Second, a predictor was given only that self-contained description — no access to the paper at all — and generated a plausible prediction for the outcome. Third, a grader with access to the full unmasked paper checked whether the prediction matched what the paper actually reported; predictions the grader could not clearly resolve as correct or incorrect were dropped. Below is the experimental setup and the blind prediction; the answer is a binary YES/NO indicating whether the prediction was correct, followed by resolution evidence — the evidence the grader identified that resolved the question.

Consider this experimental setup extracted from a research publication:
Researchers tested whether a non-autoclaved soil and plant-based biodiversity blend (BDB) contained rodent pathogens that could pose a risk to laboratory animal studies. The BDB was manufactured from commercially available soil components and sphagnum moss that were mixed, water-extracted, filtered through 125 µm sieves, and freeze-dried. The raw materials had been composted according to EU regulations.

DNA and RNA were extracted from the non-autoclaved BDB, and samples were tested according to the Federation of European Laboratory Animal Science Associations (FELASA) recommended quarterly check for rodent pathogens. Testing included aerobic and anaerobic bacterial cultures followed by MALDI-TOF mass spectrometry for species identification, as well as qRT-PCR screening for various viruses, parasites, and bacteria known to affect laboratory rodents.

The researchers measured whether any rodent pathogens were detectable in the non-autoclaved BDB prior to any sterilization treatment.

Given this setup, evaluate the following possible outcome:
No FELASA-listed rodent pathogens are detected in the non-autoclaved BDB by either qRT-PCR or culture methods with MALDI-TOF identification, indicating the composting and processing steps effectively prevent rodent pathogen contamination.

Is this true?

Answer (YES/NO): NO